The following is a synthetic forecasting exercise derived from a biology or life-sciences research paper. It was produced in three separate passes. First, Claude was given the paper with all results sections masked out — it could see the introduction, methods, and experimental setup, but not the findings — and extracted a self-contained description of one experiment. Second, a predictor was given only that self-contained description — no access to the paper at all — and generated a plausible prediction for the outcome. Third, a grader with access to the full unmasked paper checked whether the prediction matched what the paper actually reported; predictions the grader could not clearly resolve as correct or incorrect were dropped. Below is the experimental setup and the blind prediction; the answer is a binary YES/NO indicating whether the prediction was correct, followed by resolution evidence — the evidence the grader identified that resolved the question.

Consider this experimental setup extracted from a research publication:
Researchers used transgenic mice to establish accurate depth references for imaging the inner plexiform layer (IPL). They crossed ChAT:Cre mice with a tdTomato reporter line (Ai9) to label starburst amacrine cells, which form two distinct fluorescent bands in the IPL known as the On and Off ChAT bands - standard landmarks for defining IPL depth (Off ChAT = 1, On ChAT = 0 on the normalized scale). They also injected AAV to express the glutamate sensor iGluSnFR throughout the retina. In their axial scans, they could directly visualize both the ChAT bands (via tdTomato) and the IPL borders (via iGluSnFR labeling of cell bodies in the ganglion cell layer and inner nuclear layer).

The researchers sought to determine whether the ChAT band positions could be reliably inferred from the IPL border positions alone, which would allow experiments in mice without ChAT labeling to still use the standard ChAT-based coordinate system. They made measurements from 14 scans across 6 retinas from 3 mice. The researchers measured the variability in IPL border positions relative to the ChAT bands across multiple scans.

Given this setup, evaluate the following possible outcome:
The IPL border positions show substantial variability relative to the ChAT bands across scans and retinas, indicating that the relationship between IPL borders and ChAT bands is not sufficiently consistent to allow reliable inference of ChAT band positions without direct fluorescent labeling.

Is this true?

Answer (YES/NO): NO